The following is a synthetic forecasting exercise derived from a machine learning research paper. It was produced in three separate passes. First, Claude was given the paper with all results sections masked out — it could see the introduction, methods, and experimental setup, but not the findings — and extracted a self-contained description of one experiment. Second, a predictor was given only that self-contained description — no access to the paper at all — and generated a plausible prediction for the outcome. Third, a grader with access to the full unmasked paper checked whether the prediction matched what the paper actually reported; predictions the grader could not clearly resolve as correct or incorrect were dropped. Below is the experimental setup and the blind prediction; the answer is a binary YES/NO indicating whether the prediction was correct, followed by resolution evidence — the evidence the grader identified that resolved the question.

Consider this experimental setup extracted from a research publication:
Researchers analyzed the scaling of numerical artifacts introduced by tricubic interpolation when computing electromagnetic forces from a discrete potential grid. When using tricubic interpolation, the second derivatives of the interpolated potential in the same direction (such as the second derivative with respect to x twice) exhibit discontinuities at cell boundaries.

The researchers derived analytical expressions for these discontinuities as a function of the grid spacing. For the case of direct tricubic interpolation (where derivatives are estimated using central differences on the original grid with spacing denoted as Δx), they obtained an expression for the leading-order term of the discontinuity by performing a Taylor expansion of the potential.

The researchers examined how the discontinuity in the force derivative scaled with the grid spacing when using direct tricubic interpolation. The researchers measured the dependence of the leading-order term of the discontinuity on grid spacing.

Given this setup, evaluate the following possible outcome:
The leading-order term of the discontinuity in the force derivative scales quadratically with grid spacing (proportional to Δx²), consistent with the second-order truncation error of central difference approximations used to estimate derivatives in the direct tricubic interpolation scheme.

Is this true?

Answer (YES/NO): NO